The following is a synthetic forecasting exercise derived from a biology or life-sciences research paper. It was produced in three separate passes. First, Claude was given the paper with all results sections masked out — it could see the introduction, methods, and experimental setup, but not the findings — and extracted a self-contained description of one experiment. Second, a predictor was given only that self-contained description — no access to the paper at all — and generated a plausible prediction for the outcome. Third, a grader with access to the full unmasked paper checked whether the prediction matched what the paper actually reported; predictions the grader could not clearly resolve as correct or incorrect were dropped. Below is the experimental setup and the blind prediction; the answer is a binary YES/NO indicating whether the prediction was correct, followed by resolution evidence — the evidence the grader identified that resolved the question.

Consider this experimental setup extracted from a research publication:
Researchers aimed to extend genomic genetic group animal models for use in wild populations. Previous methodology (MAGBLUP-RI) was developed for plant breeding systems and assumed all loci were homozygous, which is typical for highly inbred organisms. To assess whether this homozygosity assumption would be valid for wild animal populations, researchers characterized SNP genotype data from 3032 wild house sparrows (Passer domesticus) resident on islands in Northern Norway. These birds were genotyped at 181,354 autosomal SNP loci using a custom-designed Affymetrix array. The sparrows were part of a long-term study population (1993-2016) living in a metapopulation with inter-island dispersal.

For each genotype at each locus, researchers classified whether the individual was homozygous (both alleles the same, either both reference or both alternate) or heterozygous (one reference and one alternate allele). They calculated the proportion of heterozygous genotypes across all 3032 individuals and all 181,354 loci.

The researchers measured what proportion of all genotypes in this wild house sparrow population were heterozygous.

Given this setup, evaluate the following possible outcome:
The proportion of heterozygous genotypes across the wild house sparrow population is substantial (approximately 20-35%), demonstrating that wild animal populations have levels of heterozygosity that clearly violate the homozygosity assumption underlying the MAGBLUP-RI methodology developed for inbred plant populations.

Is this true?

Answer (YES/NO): YES